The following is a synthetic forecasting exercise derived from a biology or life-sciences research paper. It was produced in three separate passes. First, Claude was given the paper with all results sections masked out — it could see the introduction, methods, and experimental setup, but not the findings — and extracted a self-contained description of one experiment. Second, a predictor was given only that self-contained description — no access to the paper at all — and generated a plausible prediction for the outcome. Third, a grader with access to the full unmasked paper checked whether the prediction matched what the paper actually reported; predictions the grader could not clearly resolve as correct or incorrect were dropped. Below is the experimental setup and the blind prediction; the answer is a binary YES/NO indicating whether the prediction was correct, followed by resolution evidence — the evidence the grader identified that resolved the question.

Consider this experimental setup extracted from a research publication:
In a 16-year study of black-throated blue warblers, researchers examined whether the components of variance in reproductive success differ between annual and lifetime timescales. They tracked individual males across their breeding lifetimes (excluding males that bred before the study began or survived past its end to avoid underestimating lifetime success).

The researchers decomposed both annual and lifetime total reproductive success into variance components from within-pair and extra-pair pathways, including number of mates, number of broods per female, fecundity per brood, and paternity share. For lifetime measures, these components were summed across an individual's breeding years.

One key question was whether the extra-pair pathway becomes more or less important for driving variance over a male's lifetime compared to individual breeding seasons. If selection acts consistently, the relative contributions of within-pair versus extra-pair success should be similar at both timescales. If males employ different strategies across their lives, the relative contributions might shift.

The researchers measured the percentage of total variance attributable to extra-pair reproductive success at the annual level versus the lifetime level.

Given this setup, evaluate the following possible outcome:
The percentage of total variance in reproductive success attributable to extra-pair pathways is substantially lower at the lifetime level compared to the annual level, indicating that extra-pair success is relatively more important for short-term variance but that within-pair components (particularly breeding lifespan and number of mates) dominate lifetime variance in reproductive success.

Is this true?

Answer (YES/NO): NO